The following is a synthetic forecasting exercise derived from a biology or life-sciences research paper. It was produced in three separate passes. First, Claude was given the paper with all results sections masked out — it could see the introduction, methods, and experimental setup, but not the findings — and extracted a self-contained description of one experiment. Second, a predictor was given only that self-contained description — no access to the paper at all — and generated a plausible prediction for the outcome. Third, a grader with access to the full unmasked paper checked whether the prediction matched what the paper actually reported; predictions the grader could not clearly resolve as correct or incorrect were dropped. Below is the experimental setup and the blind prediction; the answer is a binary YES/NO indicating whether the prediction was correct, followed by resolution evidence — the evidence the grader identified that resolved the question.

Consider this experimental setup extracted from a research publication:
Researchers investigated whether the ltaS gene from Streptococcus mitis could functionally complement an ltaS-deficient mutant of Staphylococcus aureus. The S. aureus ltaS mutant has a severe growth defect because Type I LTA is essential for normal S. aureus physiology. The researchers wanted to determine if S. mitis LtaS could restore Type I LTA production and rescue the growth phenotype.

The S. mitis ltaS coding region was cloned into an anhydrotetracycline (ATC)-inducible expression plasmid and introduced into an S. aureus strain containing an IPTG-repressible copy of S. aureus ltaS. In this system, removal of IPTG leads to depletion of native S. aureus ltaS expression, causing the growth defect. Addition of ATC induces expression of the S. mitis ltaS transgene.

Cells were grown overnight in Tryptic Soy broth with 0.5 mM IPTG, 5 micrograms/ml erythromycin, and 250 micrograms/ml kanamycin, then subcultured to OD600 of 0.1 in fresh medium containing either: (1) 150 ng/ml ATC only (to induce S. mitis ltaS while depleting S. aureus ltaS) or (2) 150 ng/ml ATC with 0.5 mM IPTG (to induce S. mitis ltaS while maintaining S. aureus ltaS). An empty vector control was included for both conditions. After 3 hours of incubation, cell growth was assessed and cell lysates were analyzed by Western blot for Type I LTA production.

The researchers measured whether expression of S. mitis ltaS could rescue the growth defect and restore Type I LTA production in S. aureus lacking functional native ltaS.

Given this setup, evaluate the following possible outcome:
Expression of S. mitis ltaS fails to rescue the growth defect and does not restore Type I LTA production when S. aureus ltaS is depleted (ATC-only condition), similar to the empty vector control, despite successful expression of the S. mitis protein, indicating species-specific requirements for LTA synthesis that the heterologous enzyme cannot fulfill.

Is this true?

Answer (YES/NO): NO